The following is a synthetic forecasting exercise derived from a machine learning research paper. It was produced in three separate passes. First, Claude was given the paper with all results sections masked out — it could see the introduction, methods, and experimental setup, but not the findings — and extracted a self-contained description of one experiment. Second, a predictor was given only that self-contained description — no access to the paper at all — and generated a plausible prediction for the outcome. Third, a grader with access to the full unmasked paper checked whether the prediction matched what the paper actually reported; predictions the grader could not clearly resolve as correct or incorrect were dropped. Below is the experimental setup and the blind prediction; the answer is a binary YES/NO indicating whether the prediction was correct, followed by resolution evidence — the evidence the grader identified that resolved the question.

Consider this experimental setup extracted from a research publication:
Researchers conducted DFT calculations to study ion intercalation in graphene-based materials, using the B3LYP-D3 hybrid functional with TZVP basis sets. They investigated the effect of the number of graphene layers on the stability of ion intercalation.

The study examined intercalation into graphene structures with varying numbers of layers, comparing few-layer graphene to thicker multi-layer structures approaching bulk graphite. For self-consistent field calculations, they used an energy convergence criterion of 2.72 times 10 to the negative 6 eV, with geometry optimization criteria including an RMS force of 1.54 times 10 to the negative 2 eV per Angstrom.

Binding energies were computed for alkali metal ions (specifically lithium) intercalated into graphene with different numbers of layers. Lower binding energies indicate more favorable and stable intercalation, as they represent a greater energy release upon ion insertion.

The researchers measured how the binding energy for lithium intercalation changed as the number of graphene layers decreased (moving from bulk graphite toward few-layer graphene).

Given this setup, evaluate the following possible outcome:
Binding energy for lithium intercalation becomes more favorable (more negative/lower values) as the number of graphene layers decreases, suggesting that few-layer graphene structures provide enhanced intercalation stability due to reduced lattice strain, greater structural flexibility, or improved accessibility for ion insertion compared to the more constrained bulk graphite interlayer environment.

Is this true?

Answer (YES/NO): YES